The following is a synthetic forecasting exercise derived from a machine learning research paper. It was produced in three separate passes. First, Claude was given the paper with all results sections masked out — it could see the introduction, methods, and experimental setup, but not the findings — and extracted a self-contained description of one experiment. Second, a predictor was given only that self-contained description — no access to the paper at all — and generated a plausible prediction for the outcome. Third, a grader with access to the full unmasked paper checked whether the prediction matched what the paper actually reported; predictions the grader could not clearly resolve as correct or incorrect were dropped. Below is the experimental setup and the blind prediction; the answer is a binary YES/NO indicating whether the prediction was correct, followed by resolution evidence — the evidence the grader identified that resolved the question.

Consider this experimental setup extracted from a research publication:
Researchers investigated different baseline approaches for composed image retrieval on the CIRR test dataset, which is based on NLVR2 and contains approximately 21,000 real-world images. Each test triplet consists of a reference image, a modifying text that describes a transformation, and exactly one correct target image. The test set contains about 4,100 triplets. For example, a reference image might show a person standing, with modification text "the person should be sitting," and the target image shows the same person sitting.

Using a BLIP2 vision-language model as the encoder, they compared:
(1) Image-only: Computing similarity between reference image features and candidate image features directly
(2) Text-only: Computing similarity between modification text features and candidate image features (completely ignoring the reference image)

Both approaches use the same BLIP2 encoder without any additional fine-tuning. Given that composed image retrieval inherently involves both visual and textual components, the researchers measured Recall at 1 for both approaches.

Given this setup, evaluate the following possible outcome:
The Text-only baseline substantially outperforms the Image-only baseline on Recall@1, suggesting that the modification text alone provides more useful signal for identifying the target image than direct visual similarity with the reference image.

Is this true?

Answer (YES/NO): YES